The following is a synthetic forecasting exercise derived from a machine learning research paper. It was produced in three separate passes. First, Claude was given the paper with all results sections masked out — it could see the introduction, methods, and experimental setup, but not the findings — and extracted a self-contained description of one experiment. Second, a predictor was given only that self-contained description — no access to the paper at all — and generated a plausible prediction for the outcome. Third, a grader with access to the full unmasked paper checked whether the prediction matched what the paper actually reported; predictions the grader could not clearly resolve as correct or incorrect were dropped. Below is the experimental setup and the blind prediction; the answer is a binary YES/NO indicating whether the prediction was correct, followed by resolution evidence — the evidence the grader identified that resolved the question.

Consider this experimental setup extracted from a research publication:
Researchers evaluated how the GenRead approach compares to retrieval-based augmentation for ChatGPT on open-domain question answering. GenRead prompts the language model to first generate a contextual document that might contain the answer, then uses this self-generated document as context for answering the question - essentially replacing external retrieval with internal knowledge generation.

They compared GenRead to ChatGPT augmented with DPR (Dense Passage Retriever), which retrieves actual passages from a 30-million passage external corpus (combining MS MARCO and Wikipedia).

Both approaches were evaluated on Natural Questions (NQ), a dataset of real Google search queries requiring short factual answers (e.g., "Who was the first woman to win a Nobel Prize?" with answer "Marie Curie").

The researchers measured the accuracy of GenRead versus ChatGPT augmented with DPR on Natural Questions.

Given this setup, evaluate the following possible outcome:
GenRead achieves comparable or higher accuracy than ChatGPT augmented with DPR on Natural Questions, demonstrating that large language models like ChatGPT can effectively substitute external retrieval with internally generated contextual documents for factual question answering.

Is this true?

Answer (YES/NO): NO